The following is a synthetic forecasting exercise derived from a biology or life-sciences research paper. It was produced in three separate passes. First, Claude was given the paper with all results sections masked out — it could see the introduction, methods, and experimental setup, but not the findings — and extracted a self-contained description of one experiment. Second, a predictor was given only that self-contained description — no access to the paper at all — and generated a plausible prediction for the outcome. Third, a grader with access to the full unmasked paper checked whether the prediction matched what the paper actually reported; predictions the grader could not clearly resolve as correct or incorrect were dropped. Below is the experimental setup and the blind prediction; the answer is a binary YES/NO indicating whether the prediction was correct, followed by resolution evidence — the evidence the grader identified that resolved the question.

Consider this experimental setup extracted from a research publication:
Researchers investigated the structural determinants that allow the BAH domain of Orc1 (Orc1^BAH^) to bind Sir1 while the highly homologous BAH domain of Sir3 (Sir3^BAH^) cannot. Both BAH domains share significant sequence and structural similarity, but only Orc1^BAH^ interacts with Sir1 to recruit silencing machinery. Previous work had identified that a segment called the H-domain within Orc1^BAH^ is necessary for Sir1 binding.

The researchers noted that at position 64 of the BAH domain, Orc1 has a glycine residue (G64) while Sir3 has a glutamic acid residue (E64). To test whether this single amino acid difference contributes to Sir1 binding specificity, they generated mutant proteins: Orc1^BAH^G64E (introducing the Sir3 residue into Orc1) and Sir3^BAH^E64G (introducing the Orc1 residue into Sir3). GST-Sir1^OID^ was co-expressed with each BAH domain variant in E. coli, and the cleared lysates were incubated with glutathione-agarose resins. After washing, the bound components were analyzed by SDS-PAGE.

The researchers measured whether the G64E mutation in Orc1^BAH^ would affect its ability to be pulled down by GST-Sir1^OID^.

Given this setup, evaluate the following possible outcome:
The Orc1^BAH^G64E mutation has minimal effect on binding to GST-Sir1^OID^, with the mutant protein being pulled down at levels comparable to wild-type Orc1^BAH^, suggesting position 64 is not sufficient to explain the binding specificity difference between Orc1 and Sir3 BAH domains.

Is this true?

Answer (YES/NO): NO